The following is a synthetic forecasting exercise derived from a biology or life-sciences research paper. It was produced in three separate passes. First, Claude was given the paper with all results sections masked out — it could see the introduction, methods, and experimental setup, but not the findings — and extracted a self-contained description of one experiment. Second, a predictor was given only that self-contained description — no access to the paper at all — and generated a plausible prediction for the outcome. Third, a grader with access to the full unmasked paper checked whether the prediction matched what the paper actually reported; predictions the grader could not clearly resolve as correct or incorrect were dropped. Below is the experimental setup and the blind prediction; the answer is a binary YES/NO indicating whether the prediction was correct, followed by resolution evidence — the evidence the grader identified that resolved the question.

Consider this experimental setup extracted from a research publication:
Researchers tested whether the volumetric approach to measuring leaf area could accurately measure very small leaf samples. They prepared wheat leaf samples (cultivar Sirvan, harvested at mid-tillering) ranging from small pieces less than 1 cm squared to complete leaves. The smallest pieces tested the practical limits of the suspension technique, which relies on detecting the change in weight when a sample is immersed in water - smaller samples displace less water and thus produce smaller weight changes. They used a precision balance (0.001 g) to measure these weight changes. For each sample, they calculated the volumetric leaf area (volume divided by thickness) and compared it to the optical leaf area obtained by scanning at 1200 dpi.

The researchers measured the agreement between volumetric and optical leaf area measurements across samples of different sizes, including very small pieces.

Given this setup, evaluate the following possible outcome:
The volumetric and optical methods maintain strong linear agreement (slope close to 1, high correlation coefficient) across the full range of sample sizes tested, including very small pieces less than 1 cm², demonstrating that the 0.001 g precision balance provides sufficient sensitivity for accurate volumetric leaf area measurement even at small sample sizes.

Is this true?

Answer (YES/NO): YES